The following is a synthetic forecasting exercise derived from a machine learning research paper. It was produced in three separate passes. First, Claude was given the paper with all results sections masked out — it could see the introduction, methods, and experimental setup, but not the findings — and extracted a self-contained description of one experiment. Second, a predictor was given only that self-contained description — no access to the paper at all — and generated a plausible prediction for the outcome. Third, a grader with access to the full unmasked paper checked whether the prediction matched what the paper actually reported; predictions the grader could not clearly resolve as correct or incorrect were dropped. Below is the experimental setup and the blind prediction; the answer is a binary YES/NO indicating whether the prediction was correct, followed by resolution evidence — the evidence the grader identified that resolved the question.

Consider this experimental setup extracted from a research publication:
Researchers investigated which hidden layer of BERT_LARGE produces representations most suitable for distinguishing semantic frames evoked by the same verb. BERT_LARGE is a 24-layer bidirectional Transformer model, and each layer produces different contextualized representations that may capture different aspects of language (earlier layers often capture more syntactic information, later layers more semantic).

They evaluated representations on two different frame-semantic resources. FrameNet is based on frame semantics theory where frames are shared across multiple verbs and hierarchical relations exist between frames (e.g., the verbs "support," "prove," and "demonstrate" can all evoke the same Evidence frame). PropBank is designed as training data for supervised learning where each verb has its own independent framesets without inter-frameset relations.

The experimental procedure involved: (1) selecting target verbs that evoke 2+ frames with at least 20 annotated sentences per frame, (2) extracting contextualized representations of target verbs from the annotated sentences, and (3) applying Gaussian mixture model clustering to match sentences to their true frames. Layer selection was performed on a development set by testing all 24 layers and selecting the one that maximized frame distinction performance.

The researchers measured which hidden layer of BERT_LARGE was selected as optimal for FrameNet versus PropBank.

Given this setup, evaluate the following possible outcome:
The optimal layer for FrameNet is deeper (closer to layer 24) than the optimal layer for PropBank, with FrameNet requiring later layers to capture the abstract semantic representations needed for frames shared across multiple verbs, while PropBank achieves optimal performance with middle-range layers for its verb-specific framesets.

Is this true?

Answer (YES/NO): YES